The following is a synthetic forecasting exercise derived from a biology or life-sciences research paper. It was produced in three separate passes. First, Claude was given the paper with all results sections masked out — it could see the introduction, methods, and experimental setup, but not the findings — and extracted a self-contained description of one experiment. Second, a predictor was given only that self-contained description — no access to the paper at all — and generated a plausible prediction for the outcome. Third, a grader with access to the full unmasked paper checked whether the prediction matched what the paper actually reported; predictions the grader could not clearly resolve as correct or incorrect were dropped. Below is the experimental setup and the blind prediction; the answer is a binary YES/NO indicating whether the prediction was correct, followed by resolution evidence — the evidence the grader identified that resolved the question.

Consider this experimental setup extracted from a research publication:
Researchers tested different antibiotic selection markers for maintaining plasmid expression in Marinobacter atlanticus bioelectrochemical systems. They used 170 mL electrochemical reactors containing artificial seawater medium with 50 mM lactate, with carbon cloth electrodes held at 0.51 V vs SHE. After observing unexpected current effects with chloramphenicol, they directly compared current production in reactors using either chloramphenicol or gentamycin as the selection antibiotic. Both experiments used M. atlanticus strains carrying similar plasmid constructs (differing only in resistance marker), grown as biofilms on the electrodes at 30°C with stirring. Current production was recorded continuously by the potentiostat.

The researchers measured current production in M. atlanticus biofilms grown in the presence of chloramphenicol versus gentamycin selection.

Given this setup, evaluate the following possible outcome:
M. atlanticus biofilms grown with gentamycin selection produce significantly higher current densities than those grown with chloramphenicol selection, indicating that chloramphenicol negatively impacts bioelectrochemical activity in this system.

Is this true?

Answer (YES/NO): NO